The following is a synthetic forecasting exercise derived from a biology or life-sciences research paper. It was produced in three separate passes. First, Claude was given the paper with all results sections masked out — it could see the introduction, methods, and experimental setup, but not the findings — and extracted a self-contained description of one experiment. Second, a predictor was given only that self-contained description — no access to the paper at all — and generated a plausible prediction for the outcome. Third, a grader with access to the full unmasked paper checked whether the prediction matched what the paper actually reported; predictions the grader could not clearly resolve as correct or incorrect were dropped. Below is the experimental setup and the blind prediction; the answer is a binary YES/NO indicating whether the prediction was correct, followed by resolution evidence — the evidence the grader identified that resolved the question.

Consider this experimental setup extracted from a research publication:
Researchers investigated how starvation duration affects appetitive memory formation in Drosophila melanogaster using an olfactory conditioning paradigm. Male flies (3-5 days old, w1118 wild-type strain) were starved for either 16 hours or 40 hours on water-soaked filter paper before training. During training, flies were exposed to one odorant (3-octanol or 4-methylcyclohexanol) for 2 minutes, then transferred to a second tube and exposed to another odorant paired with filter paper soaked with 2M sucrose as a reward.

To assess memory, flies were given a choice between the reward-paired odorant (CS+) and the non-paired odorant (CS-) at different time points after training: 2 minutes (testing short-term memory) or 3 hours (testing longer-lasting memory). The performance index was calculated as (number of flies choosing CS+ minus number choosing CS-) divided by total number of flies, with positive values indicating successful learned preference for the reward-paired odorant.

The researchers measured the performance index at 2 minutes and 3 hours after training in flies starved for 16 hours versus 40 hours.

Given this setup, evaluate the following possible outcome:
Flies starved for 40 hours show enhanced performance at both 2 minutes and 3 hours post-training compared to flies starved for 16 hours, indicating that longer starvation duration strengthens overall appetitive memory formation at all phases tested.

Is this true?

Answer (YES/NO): NO